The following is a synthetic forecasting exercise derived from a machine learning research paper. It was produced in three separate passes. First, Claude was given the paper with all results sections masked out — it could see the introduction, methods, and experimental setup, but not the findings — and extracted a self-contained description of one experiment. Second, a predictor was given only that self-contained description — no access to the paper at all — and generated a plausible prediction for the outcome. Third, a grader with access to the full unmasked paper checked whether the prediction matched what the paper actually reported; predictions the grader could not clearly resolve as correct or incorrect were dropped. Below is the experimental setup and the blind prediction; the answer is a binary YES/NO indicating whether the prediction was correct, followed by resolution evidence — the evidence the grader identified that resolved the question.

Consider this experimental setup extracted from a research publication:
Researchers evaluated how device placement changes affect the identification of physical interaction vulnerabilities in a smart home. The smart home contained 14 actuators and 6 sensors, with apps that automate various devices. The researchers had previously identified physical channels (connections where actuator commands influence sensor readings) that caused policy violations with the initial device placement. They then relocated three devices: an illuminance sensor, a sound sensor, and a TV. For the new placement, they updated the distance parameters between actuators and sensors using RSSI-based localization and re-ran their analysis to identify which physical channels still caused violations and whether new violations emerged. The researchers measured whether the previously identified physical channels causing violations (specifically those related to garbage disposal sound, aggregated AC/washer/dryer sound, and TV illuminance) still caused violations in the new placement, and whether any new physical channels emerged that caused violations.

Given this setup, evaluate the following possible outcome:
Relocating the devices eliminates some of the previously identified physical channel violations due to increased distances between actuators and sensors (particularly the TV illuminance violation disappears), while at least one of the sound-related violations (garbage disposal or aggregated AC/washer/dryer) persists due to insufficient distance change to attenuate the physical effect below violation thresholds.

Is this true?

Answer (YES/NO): NO